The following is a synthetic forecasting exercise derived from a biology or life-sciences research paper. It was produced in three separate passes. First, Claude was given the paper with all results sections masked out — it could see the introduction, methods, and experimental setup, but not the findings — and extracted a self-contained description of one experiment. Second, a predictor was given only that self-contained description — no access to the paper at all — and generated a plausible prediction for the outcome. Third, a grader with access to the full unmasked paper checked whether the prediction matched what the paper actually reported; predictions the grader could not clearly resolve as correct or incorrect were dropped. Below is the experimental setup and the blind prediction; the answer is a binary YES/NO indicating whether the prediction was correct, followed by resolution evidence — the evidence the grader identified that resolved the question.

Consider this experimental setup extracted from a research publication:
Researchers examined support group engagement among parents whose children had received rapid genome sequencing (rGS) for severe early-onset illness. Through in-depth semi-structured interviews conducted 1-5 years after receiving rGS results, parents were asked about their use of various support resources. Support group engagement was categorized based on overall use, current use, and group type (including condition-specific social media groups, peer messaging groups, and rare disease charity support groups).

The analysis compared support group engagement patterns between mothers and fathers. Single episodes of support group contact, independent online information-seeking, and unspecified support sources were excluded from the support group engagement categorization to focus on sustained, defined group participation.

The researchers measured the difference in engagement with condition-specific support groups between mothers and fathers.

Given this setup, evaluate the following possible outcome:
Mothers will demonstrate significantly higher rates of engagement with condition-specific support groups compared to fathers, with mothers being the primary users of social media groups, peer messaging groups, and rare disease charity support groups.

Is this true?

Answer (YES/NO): YES